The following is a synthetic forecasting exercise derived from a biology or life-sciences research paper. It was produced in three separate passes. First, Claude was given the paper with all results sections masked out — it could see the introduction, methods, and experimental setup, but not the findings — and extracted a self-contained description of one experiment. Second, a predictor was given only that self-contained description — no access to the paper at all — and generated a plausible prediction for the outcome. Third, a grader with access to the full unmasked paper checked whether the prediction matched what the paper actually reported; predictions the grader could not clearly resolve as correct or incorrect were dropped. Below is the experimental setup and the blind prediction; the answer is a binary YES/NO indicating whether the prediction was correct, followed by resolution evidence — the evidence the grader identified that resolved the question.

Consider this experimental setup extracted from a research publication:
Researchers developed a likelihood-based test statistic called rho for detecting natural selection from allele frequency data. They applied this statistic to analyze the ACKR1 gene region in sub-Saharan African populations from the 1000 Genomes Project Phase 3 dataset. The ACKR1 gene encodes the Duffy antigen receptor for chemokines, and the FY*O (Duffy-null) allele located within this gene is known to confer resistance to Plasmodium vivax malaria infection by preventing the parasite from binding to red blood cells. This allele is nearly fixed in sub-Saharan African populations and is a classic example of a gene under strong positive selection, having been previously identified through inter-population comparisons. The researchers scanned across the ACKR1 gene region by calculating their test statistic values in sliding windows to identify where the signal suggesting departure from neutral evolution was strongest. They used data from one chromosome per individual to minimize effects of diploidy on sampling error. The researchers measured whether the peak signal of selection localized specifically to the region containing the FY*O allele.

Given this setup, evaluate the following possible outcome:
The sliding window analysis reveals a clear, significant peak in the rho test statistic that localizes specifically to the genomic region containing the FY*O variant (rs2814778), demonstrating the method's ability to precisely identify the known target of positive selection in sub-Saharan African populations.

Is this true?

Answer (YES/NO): NO